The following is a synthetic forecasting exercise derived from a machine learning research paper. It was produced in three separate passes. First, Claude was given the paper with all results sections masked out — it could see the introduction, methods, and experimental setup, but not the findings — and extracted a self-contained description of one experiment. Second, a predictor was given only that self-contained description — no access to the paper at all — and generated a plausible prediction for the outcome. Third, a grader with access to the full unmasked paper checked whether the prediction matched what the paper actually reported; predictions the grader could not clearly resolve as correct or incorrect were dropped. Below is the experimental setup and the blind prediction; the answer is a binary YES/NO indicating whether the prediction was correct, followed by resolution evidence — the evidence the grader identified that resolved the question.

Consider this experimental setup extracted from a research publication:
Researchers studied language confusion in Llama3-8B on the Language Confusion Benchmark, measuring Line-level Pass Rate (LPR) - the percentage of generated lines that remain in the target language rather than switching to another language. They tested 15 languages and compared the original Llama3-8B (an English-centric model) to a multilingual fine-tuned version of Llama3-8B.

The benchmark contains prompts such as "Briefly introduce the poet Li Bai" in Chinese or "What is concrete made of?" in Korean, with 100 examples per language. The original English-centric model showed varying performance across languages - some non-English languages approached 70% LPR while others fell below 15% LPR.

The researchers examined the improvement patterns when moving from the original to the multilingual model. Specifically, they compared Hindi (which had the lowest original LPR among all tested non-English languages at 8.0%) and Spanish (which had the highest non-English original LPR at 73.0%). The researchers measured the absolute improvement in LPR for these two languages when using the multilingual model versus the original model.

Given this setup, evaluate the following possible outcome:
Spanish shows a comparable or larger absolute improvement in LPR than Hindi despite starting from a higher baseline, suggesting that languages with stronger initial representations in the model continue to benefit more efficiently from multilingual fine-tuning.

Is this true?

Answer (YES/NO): NO